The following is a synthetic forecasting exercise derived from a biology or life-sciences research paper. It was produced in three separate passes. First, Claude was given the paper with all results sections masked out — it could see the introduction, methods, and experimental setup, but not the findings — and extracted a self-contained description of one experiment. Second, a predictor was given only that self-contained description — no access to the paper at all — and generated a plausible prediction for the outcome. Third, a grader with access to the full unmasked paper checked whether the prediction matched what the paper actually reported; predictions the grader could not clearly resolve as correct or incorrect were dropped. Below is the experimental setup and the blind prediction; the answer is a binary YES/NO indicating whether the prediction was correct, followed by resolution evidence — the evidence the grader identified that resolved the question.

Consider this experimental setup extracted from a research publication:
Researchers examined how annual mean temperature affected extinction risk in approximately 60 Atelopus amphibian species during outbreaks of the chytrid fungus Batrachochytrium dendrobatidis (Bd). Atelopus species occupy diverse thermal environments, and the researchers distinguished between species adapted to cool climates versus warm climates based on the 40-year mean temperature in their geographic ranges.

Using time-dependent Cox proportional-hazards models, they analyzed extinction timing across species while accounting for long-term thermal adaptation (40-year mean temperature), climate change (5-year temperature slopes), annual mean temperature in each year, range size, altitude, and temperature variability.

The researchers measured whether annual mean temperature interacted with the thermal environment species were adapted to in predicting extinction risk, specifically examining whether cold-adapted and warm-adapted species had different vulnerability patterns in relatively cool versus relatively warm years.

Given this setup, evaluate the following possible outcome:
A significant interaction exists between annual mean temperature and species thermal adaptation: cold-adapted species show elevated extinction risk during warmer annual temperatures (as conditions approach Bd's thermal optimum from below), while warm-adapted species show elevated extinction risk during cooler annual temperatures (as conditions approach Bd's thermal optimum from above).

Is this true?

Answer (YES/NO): NO